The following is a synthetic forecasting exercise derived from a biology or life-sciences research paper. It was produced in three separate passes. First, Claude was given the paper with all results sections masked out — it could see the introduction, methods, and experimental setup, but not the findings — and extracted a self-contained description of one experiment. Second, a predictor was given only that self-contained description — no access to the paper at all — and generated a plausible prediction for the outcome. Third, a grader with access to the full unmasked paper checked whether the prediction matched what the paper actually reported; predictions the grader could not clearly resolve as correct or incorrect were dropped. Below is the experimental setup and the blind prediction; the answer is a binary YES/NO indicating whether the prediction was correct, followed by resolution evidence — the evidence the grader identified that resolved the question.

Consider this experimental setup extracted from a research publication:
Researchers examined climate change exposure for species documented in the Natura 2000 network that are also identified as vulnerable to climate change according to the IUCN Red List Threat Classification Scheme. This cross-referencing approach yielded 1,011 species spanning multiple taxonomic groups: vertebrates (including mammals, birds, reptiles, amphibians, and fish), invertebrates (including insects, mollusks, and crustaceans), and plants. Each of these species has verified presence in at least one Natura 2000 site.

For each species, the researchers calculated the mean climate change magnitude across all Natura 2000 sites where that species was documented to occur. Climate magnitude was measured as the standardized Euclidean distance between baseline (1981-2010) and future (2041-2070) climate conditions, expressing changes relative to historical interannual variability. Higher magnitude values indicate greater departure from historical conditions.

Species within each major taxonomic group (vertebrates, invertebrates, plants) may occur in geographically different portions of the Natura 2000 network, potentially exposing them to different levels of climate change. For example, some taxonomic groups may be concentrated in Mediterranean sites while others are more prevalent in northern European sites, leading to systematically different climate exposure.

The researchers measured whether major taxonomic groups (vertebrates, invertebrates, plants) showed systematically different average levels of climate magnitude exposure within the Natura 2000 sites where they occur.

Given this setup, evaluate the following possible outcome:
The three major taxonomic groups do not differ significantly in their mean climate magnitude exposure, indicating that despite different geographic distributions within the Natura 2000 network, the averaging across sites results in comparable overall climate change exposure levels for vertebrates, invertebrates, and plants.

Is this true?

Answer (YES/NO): YES